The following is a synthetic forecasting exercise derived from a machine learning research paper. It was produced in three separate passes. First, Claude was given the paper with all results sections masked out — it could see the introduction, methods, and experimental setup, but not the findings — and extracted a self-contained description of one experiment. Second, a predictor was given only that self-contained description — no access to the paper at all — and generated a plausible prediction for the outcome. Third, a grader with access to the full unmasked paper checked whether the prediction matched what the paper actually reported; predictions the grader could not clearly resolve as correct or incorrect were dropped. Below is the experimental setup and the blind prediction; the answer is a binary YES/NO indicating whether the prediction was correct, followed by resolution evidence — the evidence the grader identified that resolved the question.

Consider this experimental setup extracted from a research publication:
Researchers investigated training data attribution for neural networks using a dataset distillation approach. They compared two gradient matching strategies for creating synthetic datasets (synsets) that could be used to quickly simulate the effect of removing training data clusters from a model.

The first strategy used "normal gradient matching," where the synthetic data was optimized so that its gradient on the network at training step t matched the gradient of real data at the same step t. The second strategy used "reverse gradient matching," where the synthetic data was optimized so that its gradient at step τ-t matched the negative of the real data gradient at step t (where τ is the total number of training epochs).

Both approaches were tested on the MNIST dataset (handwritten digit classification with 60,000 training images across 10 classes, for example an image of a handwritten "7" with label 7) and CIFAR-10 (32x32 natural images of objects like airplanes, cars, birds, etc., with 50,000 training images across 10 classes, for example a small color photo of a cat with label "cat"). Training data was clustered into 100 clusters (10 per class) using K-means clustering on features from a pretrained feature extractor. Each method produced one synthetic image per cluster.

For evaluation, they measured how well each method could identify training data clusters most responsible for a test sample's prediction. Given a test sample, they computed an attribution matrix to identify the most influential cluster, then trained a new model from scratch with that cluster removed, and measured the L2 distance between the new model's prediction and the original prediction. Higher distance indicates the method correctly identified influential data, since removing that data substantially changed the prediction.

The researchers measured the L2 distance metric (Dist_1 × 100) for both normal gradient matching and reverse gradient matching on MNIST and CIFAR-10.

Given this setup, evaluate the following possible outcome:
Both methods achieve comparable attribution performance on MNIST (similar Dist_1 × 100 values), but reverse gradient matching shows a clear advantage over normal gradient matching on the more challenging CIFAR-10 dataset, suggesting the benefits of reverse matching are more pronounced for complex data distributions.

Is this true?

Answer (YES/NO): YES